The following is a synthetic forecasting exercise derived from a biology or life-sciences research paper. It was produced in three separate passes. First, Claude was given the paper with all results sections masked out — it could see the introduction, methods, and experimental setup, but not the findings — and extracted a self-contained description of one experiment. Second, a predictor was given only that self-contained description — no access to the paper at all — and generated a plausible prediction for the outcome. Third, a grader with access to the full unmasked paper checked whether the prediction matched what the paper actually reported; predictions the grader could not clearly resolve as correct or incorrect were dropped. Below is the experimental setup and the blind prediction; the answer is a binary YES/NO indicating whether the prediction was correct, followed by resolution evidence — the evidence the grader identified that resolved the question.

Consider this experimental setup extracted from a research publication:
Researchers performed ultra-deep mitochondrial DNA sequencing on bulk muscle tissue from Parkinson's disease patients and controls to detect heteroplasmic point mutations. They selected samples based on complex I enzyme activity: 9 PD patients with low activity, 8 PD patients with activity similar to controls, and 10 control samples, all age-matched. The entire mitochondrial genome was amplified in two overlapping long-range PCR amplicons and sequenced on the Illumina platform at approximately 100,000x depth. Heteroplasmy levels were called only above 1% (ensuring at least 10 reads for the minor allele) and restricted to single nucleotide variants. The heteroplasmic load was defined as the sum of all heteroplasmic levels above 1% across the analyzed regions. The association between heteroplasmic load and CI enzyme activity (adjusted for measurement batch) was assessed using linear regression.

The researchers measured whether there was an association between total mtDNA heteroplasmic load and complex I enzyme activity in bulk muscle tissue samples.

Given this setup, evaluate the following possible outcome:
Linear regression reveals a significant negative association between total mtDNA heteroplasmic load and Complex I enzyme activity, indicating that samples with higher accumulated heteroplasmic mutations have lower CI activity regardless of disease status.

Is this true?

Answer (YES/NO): NO